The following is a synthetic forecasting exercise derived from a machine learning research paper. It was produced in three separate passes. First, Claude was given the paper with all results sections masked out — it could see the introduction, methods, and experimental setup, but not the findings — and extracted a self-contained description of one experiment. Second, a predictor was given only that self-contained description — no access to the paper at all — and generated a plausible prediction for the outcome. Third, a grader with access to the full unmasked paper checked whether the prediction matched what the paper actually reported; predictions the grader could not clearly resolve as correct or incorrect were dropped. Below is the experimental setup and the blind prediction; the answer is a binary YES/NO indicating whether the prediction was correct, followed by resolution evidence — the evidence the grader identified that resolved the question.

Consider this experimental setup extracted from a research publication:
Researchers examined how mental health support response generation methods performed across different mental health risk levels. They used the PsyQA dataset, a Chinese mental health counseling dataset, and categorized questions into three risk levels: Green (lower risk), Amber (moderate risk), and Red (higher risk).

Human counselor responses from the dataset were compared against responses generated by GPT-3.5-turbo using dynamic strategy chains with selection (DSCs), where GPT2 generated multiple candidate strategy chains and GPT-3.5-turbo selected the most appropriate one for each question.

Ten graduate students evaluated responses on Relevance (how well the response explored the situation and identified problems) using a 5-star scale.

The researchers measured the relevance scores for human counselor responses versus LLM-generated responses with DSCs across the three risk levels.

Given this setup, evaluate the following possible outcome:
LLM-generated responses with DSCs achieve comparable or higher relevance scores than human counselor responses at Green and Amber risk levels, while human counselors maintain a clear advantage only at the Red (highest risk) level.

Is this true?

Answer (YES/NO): NO